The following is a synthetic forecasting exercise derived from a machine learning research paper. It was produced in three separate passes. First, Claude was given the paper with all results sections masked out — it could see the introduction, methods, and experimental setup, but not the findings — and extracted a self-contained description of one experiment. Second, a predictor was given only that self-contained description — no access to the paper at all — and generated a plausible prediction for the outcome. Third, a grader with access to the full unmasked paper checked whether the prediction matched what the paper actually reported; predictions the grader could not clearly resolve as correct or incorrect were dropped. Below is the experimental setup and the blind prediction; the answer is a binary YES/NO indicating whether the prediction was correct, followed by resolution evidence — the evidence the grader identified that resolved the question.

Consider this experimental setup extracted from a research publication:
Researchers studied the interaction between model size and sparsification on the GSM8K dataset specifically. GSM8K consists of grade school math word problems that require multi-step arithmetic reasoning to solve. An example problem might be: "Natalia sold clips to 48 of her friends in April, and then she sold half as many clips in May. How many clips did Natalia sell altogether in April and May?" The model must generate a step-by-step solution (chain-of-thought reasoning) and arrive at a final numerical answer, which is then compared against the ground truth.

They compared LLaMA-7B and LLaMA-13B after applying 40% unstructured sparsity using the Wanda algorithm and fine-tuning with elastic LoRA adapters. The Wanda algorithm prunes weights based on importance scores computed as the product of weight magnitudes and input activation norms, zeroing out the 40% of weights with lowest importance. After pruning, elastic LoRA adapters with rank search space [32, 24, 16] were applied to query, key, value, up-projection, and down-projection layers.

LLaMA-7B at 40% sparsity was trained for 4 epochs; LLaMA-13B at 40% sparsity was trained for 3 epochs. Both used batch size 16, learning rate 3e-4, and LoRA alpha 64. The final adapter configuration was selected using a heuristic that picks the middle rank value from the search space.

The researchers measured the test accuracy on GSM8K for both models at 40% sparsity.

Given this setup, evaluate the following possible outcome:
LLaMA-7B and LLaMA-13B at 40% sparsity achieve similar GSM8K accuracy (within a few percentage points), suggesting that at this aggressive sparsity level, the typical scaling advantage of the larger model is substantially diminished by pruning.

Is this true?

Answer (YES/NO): NO